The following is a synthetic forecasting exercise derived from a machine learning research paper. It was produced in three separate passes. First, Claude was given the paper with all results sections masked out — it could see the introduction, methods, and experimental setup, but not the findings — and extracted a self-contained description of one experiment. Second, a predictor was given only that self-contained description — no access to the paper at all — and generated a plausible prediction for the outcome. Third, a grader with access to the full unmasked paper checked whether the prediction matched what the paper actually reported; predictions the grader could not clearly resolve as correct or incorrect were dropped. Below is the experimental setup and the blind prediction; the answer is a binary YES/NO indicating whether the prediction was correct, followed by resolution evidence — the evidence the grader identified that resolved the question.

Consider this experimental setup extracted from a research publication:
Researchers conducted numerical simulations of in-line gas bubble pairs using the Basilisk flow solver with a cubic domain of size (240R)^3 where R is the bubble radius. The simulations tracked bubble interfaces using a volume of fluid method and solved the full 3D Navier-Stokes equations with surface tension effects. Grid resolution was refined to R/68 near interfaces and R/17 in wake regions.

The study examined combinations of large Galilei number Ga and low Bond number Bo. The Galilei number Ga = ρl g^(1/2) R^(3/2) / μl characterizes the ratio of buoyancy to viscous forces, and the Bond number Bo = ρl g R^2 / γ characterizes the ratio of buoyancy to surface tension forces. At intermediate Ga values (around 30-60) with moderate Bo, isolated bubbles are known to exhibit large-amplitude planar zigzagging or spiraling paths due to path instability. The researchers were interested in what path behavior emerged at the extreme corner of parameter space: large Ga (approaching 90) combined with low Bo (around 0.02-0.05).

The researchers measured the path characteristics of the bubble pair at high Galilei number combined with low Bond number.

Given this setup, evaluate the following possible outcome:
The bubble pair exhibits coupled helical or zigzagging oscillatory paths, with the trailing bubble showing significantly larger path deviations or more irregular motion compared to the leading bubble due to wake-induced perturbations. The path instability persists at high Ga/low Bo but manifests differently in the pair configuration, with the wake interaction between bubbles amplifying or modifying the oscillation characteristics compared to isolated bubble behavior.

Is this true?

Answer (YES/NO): NO